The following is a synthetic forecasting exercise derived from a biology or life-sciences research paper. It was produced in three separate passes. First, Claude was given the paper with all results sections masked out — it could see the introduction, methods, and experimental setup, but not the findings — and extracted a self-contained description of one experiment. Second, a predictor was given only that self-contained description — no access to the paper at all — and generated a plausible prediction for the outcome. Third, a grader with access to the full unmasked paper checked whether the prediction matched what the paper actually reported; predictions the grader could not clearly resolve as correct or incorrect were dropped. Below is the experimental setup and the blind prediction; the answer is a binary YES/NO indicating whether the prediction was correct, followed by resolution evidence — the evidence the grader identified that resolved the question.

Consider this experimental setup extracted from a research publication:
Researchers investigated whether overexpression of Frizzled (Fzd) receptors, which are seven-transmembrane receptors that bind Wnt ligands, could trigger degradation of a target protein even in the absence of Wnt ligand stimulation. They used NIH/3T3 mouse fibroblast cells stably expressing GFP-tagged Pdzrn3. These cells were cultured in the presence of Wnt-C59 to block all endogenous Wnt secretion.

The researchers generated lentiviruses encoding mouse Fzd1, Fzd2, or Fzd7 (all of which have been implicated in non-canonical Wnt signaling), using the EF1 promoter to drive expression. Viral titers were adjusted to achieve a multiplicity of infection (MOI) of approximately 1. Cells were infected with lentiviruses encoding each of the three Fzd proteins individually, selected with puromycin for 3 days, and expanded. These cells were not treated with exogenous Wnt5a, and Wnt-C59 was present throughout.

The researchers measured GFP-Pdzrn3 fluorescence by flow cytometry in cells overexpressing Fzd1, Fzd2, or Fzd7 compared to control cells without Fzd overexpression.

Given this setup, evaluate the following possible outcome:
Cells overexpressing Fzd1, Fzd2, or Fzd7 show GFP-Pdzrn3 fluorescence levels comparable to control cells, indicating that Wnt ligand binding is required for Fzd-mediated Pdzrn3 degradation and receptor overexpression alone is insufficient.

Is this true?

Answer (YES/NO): NO